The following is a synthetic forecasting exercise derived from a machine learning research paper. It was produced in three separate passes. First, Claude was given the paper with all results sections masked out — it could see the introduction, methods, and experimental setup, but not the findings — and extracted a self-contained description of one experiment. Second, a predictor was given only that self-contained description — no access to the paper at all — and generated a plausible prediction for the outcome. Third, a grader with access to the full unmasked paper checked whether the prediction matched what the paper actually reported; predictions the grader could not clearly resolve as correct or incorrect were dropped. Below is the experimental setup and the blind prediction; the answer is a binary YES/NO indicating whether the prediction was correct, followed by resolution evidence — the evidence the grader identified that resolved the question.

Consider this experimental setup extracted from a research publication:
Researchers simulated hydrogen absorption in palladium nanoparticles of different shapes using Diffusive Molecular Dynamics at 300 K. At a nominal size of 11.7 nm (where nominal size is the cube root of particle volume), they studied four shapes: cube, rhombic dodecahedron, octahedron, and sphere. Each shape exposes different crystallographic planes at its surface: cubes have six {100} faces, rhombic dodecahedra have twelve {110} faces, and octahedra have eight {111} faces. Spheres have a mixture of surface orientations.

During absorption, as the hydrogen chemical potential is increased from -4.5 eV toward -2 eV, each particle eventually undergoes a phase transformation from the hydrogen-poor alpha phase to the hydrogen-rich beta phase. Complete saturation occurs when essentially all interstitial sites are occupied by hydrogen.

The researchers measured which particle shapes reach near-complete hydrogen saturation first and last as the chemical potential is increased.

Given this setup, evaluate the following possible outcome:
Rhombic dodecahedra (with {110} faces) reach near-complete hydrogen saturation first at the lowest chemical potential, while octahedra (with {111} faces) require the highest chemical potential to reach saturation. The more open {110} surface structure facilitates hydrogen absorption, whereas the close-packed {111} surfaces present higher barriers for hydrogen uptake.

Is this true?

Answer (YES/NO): NO